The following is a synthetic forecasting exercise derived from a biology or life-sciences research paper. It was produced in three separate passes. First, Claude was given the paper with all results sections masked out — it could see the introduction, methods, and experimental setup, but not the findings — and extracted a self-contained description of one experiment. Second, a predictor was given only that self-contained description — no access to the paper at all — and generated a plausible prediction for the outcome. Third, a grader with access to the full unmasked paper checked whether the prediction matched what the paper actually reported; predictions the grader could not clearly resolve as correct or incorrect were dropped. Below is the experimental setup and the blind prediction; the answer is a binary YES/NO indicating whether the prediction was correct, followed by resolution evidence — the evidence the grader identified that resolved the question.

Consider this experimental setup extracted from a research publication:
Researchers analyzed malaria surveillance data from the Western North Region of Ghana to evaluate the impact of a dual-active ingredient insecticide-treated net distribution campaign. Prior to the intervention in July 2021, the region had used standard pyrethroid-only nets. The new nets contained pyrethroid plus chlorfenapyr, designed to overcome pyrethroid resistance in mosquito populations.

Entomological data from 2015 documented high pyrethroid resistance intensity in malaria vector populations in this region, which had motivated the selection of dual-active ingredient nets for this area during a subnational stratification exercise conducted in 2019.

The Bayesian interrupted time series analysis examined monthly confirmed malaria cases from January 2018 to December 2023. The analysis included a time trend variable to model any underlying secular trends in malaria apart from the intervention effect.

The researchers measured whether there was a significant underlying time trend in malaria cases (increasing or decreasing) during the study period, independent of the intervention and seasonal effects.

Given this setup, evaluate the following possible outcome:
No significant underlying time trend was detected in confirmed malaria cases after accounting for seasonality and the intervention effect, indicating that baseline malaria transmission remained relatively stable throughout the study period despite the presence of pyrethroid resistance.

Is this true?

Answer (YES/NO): YES